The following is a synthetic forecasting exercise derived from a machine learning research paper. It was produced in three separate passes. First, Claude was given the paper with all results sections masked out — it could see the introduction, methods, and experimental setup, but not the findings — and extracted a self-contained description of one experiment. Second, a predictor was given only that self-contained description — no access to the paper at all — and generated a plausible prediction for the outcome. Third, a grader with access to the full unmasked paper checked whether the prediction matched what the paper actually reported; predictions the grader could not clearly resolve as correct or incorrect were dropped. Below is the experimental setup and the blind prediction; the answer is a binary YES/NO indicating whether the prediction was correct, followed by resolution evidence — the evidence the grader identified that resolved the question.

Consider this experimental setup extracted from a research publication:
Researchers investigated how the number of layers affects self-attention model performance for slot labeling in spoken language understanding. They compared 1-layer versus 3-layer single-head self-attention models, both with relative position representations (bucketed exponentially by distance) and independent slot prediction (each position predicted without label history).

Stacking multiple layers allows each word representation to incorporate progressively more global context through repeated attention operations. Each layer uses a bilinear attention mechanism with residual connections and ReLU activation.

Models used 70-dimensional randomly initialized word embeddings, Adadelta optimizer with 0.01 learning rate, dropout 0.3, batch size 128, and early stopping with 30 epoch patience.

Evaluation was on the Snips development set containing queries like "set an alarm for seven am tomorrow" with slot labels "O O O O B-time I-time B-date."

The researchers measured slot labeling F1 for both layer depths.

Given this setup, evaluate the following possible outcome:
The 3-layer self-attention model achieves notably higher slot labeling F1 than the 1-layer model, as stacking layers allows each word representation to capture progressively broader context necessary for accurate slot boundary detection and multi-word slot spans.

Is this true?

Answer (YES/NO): YES